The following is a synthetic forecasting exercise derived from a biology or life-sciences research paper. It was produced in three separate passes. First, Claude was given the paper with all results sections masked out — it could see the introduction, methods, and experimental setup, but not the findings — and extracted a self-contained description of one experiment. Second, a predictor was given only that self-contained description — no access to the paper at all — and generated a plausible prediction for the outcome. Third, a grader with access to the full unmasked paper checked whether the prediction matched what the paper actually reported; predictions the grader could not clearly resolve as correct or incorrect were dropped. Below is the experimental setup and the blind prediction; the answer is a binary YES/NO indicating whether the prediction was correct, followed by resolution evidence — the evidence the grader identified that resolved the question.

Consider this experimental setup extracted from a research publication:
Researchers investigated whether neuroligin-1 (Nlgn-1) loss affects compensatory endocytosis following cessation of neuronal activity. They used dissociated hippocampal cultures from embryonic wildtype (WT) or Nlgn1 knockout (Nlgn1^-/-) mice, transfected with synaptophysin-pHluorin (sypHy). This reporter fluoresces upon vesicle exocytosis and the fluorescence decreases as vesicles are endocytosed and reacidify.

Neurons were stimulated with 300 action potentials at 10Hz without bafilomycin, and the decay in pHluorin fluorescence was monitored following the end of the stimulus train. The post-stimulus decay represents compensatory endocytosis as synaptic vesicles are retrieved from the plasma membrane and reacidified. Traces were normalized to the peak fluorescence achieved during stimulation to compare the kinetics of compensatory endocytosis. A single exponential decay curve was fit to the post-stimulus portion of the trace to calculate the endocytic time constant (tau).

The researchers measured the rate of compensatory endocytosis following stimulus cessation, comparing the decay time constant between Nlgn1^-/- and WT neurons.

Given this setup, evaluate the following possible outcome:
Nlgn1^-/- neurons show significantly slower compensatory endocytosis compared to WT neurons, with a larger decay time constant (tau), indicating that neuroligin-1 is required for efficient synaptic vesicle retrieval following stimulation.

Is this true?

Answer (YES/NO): NO